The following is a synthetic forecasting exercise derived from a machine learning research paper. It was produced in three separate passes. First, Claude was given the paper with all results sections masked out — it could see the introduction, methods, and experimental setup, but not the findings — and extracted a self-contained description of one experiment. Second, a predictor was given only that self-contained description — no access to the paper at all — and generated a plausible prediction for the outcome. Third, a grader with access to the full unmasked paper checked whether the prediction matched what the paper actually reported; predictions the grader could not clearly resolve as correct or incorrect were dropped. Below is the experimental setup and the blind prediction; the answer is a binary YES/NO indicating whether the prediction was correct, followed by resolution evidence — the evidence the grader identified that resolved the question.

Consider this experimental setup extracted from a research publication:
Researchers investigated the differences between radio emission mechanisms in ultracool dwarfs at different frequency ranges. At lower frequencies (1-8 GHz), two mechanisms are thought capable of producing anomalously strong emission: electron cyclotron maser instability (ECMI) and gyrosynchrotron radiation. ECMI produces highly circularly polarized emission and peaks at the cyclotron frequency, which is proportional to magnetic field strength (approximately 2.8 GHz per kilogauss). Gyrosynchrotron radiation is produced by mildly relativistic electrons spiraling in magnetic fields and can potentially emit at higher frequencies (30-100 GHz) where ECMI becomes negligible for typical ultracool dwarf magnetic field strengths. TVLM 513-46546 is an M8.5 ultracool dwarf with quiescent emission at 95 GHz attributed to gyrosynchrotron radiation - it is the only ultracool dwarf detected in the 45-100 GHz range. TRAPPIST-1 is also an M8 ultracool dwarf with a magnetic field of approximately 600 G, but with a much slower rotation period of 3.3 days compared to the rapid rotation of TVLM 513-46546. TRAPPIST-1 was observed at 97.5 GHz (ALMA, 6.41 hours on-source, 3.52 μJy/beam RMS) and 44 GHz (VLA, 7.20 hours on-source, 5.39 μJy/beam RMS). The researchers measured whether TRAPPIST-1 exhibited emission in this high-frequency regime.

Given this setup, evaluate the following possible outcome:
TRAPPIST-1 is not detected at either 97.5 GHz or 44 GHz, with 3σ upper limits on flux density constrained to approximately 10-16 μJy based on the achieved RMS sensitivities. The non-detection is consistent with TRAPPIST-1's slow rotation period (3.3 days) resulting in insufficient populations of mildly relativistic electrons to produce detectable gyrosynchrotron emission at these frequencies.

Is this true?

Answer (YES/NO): YES